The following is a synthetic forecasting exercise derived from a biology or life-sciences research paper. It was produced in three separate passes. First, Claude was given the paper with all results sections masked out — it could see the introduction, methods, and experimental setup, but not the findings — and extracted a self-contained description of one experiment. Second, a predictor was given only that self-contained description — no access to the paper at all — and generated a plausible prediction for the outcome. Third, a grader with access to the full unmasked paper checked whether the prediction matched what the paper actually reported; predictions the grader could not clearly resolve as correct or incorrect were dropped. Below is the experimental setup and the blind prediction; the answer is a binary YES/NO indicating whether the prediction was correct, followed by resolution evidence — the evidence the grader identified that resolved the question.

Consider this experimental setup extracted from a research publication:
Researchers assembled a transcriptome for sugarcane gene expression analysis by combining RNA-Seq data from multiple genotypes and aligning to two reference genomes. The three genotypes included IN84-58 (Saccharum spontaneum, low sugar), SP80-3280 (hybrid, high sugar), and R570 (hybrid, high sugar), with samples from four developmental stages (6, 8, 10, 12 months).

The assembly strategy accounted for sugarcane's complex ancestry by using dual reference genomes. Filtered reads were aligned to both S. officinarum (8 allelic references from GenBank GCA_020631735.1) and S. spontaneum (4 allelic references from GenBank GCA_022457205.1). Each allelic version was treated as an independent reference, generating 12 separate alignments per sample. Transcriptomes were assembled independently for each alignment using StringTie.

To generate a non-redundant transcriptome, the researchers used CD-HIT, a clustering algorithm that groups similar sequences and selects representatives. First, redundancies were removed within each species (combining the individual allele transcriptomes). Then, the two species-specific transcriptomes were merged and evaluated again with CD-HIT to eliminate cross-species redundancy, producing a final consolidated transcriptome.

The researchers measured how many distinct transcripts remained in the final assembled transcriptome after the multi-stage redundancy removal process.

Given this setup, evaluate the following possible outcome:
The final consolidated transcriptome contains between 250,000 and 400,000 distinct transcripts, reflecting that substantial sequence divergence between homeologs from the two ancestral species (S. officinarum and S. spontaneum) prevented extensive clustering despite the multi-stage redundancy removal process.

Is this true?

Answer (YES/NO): YES